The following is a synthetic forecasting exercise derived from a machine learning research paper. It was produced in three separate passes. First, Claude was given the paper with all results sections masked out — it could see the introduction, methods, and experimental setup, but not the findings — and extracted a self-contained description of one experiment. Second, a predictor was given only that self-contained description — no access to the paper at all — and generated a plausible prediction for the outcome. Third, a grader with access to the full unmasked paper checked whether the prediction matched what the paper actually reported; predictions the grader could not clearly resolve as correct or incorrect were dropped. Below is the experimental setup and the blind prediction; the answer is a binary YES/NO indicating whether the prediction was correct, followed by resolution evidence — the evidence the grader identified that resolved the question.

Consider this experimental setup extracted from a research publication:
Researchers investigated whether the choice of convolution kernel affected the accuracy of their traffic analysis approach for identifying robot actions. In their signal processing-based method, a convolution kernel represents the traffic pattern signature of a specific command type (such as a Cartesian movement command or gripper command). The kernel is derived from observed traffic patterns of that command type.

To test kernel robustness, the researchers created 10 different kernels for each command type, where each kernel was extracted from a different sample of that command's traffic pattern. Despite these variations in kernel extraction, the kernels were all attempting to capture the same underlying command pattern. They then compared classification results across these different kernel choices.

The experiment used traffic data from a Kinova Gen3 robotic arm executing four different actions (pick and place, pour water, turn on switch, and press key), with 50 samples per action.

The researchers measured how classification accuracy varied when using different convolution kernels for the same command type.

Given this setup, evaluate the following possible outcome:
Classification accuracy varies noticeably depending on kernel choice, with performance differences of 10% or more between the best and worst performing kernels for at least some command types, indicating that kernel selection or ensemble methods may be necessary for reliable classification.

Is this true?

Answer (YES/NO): NO